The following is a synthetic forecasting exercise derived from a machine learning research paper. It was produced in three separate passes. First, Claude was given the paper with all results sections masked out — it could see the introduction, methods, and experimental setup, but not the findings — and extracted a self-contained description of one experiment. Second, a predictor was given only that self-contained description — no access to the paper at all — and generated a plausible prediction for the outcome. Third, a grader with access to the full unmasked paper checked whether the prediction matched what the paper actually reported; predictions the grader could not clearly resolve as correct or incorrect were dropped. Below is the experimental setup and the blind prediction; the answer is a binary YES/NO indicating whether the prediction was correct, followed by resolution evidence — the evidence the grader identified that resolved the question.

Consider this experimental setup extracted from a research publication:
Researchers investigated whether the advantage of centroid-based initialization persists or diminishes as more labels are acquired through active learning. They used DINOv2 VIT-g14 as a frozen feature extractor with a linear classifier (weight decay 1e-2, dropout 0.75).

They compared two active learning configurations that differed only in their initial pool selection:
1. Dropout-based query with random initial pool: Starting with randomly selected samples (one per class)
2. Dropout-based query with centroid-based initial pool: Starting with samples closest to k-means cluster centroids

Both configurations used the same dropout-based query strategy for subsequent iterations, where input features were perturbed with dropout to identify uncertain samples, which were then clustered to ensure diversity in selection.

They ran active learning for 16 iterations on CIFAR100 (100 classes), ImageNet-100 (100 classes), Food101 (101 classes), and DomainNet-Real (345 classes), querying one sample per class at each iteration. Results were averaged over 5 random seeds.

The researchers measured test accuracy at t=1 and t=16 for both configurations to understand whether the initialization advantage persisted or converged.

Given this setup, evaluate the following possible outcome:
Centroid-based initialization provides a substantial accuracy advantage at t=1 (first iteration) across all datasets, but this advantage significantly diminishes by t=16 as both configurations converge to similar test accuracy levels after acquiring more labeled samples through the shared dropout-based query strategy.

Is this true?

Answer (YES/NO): YES